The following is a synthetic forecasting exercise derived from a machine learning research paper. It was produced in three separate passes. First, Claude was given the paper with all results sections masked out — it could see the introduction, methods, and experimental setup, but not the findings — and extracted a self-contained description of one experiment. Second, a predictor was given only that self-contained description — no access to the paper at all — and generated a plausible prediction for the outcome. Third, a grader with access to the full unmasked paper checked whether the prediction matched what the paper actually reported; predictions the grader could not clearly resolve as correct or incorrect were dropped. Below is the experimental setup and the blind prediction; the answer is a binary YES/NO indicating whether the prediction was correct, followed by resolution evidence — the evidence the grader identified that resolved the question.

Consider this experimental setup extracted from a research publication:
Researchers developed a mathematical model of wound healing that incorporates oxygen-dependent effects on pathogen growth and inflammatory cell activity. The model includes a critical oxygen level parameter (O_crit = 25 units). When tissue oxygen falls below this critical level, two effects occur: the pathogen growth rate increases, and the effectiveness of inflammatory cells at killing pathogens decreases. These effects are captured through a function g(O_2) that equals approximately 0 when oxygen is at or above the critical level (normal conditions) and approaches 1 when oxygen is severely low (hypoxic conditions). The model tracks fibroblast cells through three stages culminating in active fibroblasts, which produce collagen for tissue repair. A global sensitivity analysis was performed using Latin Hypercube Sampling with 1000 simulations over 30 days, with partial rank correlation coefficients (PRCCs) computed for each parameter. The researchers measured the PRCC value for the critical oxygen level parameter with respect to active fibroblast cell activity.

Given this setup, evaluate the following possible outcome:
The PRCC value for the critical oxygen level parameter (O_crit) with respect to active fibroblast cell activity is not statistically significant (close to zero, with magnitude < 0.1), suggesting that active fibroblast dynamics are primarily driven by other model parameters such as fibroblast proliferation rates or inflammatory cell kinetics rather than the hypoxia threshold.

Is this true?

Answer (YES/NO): NO